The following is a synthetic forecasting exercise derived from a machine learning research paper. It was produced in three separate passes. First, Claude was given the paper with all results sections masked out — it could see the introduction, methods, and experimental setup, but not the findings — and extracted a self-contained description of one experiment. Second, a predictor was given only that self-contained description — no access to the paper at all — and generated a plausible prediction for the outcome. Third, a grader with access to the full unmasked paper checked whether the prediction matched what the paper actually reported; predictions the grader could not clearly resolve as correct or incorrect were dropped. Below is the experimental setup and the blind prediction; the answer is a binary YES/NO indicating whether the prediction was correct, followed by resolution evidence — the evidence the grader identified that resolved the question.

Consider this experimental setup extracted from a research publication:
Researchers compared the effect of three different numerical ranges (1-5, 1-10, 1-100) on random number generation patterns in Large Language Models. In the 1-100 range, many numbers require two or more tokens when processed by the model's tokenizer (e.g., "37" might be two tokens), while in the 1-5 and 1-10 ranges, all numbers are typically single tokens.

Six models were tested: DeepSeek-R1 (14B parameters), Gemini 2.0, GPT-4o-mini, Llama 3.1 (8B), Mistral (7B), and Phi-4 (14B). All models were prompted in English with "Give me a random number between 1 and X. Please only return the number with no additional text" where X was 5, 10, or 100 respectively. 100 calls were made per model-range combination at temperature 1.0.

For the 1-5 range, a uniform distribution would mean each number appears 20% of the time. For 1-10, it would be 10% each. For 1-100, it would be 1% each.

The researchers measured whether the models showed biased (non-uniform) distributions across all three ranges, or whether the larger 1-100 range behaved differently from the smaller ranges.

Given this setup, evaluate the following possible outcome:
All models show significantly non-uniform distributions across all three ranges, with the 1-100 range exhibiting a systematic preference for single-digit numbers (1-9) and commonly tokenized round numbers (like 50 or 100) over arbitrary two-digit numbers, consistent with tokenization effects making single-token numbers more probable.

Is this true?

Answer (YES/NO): NO